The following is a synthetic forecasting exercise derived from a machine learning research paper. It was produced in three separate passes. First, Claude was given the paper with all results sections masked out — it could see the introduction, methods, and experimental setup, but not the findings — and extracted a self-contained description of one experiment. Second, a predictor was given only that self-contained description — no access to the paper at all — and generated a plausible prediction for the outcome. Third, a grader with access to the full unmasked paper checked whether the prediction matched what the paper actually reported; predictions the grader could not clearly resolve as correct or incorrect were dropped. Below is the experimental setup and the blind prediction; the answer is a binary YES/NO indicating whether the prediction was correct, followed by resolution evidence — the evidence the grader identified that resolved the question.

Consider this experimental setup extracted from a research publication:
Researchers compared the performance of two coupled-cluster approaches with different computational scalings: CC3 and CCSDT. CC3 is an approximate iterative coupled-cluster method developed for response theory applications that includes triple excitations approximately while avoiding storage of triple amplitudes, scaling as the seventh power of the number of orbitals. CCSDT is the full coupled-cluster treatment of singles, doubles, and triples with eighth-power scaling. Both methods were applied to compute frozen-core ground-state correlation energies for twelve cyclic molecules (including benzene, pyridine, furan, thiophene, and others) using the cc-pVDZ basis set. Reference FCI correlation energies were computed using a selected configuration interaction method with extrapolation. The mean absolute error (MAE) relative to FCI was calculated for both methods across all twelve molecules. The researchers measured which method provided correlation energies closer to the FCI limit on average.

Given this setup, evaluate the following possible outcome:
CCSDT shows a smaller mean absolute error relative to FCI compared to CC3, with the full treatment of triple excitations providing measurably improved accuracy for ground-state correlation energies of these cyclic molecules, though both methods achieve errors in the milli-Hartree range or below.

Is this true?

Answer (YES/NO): NO